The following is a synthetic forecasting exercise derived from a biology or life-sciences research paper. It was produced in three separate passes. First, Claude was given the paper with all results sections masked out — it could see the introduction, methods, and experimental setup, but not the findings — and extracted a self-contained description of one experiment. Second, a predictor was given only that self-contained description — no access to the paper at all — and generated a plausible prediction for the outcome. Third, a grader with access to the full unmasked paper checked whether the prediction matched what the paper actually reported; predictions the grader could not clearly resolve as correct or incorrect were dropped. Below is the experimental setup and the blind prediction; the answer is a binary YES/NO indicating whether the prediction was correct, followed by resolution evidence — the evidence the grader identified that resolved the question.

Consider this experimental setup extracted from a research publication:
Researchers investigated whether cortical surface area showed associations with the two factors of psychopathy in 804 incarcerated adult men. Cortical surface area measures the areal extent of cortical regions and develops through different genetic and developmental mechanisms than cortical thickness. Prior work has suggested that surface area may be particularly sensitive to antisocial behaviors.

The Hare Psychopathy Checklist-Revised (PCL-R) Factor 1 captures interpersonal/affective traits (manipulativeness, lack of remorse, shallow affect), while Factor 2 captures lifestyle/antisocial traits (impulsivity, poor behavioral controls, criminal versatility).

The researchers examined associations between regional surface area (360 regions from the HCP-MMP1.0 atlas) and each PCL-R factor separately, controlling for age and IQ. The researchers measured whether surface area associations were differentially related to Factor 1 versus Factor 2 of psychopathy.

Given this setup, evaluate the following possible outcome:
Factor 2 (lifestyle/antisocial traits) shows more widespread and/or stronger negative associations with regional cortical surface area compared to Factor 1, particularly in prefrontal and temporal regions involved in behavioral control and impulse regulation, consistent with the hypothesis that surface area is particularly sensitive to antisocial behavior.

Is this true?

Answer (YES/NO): NO